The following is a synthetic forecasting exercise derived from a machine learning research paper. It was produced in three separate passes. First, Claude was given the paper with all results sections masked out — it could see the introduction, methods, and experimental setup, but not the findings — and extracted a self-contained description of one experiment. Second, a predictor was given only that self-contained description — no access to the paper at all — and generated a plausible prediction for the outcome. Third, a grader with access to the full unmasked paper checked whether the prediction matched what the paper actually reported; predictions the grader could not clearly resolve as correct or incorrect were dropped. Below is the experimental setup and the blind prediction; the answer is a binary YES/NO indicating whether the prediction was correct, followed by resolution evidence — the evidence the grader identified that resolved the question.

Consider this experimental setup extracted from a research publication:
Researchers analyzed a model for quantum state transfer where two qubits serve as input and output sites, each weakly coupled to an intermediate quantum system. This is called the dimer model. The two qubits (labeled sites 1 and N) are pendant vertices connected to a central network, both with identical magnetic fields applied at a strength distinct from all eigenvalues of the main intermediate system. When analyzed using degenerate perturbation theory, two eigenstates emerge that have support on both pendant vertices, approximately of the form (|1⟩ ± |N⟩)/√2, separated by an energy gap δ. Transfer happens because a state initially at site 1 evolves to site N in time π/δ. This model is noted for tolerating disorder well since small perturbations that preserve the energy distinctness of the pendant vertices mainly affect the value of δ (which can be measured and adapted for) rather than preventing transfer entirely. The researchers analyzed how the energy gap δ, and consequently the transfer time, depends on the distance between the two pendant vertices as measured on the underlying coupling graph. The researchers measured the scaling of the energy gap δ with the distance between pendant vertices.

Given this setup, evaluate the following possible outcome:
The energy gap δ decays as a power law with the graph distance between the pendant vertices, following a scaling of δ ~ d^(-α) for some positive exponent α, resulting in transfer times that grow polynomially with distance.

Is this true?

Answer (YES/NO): NO